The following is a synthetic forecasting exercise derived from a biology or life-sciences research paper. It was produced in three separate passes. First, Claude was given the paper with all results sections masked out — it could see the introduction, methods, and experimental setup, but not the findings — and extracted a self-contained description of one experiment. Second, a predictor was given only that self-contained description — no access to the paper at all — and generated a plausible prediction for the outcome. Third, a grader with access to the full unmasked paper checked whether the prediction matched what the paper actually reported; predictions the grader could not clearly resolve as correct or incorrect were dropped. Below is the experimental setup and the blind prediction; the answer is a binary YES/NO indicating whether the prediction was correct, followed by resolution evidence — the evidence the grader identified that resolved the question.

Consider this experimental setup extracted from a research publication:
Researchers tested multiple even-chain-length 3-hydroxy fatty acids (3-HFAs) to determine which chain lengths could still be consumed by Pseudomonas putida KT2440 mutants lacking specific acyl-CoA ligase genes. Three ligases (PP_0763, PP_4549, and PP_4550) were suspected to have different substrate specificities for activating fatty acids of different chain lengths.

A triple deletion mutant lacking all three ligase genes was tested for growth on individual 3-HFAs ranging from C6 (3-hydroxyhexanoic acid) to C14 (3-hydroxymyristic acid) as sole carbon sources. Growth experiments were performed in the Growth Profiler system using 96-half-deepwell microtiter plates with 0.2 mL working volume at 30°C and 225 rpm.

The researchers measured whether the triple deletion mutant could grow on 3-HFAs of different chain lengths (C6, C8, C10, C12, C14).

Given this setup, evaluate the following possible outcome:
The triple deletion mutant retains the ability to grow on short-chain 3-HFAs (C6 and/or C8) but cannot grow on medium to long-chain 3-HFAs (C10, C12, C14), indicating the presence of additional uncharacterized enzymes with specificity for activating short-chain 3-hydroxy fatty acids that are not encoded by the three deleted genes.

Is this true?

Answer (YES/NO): NO